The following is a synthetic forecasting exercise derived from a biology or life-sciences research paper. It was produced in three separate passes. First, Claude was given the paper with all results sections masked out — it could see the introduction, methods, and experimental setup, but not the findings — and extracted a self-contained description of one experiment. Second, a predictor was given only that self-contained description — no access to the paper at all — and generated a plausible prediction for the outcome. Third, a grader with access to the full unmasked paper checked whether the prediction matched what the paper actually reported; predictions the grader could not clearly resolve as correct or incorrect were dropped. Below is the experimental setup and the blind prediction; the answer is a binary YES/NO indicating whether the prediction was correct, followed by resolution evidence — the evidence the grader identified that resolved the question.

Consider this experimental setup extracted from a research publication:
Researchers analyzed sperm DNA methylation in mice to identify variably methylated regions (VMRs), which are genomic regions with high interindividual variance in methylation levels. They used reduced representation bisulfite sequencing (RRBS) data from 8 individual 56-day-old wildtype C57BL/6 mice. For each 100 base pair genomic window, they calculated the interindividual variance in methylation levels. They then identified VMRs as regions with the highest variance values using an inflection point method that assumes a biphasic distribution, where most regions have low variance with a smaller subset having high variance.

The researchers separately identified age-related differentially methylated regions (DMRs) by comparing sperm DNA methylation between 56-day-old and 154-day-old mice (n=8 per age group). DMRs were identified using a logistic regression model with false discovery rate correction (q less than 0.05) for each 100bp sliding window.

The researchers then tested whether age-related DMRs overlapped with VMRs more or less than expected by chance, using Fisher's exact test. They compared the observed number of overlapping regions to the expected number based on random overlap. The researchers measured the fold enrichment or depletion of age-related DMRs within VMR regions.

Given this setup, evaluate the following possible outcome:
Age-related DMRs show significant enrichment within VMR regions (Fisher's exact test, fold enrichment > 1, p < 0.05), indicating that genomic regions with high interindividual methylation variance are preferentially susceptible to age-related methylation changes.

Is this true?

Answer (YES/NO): YES